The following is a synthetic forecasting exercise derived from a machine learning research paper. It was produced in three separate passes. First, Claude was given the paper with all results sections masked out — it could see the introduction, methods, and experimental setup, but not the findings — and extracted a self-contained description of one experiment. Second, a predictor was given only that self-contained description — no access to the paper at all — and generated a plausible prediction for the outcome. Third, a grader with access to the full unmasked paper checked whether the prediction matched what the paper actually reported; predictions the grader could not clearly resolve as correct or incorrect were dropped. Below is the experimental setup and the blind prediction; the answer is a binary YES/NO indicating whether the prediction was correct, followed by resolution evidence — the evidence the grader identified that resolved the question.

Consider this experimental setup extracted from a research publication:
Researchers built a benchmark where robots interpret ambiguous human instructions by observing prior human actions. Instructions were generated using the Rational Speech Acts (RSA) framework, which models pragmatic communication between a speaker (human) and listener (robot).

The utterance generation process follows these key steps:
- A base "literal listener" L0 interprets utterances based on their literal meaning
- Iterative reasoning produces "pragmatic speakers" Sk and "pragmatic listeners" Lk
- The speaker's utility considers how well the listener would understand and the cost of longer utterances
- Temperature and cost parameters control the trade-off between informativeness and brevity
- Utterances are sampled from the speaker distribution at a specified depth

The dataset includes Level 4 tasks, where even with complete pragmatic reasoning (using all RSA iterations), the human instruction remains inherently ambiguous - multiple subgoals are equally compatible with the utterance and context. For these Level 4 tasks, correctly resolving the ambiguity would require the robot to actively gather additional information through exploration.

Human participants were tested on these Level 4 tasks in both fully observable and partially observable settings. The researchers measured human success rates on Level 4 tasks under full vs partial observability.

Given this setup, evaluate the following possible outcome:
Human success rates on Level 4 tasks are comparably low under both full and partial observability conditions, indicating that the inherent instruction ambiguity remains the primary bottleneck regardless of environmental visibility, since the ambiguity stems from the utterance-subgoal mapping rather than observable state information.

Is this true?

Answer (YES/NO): NO